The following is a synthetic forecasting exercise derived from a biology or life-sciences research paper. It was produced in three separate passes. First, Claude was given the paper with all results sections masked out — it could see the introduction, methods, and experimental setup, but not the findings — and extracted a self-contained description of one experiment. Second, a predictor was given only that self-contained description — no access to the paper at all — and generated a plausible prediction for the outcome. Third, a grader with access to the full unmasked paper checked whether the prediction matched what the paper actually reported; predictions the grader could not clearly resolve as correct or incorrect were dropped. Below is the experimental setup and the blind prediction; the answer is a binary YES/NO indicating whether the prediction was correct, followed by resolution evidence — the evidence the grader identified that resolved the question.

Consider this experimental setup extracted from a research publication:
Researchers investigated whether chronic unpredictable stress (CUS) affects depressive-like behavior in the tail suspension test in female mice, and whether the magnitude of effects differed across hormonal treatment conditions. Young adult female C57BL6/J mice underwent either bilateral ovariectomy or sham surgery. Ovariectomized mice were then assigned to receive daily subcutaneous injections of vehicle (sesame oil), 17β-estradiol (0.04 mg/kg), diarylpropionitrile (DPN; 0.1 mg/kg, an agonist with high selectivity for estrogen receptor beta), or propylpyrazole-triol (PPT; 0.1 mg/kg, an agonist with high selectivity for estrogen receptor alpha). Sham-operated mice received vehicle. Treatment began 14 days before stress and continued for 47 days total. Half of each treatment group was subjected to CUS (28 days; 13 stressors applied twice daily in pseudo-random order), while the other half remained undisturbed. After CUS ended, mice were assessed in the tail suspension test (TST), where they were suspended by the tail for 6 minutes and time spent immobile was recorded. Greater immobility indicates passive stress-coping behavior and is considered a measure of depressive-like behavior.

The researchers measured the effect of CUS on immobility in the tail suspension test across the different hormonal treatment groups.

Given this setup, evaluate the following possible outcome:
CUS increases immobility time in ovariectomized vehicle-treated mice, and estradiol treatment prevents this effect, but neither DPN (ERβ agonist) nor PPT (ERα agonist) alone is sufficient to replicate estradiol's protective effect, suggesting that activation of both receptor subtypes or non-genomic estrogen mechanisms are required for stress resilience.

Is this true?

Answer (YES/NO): NO